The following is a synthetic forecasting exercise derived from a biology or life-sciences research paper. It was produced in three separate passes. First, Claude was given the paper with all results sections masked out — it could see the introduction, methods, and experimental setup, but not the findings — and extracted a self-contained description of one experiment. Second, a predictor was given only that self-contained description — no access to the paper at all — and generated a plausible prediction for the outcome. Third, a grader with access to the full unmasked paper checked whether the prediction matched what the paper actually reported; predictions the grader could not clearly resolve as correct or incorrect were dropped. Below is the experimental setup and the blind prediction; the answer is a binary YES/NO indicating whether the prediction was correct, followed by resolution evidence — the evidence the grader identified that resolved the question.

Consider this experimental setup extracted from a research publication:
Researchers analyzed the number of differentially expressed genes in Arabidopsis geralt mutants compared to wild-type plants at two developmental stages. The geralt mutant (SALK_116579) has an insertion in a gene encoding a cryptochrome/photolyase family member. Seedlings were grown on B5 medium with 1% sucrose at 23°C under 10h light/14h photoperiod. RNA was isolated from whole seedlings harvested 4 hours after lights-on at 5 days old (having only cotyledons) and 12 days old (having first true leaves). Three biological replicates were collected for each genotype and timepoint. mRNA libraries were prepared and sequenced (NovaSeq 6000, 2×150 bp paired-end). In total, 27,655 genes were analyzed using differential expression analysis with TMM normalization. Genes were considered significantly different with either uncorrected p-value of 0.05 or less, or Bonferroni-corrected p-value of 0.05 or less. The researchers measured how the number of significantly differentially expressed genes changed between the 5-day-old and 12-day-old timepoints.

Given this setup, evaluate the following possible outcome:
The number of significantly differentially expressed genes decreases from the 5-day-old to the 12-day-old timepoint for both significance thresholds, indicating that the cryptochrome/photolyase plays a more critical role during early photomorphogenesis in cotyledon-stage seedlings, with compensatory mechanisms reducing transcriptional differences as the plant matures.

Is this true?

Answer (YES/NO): YES